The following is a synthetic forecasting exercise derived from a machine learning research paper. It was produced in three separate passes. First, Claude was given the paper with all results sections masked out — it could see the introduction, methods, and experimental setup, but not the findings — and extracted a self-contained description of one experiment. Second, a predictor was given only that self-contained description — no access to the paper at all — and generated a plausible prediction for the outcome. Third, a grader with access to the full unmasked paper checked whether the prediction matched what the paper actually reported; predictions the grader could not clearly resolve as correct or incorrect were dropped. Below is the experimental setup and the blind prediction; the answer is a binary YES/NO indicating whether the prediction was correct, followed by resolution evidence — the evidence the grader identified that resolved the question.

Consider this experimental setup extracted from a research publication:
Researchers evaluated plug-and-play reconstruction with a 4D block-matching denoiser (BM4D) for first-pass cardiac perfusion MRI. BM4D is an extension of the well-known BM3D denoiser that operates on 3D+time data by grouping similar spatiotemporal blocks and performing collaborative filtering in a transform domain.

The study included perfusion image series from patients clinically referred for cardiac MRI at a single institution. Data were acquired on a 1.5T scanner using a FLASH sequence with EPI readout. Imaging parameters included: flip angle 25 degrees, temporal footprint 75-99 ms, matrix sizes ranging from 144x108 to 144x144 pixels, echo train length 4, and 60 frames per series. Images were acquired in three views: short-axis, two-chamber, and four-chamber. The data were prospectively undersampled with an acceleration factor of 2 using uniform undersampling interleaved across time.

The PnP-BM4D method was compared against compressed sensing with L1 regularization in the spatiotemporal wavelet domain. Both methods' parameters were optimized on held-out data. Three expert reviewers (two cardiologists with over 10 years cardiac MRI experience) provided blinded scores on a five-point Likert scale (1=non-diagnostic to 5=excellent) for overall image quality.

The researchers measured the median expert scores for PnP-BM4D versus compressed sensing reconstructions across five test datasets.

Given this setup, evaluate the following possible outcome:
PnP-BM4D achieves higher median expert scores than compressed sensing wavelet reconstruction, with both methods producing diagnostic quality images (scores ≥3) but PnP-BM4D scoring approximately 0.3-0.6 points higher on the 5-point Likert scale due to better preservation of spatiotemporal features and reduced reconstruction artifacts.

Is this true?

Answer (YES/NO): NO